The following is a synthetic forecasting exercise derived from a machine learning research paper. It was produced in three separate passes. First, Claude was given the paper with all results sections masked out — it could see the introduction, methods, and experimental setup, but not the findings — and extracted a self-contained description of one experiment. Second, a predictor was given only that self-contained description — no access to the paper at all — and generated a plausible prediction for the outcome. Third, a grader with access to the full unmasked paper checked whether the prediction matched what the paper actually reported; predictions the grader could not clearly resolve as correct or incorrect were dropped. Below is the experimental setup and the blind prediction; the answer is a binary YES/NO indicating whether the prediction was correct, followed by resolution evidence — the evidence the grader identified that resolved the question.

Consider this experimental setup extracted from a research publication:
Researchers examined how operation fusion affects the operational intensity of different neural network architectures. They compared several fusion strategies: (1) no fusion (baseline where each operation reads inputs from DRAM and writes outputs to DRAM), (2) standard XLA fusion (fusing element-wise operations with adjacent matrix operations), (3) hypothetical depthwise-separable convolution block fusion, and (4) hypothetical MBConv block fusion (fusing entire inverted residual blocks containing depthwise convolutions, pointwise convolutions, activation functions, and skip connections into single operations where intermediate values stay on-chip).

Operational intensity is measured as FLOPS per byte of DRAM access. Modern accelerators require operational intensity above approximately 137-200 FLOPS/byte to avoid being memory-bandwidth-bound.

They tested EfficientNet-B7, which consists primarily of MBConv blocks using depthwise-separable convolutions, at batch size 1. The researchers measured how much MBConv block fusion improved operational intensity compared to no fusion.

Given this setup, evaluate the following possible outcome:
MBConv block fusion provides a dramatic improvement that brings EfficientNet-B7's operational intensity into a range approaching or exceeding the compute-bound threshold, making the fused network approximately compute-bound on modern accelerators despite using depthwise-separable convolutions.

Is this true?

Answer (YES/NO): YES